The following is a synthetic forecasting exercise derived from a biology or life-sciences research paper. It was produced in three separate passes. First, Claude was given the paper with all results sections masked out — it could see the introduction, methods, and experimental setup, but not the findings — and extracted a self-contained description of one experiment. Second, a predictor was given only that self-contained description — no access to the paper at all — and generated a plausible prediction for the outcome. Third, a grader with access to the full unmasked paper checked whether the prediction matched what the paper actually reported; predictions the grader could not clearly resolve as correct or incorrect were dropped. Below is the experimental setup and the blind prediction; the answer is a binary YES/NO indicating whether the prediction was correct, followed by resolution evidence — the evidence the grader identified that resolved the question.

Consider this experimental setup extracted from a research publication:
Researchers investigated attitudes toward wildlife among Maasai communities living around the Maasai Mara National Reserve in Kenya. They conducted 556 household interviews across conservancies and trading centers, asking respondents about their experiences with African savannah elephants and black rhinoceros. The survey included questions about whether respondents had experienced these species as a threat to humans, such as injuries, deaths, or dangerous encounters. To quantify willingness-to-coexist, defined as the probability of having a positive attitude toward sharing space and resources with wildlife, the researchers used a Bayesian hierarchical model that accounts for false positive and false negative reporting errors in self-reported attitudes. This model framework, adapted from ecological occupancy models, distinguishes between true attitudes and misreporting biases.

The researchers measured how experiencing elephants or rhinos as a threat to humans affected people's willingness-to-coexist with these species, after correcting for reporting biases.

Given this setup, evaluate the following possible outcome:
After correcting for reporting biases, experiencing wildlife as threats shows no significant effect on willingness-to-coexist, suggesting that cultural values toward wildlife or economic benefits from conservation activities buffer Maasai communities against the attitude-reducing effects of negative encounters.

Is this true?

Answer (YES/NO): NO